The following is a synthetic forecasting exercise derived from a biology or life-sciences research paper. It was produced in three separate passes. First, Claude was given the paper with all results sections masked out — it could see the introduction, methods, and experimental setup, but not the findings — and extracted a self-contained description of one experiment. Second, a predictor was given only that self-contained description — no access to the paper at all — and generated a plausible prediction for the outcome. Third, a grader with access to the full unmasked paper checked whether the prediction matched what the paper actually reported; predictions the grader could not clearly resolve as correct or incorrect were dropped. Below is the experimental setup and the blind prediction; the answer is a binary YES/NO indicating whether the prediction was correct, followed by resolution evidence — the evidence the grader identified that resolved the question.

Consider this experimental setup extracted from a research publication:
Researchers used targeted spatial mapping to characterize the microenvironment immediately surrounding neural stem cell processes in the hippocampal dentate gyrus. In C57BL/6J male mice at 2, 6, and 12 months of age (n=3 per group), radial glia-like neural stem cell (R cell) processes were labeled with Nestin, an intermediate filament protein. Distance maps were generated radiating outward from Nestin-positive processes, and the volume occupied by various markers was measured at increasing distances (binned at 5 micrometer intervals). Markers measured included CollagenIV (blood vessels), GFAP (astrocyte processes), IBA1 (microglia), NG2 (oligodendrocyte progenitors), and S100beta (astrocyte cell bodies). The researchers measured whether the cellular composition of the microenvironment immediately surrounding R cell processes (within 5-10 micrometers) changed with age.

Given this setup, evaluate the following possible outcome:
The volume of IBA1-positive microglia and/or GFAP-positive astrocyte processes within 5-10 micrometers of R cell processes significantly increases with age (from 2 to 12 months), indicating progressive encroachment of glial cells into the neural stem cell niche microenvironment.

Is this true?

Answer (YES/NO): YES